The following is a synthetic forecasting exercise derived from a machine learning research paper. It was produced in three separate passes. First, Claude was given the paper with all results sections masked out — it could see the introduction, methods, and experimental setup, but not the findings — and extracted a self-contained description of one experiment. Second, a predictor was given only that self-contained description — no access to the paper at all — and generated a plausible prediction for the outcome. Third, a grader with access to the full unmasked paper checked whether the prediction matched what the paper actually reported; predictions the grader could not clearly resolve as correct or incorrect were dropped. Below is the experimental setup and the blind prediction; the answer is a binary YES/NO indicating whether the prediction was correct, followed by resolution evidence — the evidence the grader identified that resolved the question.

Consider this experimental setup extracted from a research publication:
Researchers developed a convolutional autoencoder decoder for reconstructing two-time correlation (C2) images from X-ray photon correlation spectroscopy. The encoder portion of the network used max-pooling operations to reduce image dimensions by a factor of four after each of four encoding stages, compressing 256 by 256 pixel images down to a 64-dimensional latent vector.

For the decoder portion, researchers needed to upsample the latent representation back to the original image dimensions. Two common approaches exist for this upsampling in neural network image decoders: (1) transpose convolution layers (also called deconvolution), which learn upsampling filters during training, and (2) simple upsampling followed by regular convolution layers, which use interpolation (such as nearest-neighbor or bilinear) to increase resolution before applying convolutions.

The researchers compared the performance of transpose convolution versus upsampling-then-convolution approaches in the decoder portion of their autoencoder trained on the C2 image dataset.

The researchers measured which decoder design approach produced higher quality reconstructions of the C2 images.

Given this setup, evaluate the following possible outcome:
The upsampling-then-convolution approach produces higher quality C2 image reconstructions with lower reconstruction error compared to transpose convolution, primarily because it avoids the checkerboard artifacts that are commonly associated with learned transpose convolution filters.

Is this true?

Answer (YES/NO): NO